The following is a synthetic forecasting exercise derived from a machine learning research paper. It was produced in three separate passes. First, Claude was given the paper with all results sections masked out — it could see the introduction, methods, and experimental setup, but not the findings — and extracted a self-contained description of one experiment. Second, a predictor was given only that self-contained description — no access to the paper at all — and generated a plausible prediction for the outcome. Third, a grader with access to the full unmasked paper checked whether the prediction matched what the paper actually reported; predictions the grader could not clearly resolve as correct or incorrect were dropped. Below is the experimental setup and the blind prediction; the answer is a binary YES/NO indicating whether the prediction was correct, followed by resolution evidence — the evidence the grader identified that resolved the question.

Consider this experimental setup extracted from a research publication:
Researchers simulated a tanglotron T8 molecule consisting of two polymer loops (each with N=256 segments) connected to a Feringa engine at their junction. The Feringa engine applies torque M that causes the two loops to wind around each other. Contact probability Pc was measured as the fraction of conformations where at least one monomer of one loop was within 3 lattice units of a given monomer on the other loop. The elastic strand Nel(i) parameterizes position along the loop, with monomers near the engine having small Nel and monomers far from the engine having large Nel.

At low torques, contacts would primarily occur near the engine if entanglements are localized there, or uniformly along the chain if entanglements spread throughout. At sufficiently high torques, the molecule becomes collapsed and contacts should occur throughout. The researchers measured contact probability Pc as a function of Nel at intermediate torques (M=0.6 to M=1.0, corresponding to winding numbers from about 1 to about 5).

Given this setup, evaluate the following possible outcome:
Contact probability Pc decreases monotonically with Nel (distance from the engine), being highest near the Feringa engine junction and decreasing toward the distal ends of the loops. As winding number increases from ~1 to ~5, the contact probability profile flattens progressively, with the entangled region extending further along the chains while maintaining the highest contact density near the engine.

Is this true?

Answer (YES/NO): YES